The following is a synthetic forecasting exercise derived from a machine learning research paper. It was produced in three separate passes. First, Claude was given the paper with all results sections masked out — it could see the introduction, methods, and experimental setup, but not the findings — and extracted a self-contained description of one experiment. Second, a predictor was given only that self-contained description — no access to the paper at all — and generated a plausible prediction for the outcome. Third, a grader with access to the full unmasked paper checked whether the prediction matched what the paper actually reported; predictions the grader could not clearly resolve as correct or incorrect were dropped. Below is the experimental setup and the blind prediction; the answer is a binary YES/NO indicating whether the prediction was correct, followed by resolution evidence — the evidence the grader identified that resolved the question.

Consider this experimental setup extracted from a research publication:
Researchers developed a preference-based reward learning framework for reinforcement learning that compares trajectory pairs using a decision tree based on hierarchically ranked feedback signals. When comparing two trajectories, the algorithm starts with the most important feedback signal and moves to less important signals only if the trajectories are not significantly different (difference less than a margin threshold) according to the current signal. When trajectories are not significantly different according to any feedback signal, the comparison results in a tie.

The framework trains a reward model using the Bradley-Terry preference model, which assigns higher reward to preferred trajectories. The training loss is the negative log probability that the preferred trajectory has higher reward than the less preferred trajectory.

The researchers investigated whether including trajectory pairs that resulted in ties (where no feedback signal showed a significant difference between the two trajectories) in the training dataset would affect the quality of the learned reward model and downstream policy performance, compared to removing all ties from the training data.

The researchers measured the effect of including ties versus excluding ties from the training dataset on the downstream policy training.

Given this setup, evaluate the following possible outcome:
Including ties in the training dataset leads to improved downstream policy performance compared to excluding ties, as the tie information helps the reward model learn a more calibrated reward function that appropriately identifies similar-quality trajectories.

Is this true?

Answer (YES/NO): NO